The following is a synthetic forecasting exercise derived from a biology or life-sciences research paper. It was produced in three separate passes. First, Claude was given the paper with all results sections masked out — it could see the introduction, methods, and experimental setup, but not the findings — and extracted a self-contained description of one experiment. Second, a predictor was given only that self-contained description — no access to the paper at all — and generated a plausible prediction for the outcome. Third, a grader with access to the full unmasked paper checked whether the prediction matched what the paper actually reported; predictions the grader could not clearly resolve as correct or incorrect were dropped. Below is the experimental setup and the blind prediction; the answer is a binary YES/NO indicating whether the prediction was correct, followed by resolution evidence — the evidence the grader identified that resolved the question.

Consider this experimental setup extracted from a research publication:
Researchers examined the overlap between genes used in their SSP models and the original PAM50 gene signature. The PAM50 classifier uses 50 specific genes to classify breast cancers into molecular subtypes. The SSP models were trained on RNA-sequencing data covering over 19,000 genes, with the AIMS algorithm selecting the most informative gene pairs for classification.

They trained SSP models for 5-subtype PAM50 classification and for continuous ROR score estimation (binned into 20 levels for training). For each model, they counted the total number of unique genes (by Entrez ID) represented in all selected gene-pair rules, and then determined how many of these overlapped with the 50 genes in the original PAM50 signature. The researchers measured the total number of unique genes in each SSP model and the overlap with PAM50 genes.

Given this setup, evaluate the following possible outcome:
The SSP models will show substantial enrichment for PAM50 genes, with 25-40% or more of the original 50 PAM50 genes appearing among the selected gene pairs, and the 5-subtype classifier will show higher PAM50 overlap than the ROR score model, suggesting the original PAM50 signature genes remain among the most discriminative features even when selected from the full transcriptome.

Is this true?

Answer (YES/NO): YES